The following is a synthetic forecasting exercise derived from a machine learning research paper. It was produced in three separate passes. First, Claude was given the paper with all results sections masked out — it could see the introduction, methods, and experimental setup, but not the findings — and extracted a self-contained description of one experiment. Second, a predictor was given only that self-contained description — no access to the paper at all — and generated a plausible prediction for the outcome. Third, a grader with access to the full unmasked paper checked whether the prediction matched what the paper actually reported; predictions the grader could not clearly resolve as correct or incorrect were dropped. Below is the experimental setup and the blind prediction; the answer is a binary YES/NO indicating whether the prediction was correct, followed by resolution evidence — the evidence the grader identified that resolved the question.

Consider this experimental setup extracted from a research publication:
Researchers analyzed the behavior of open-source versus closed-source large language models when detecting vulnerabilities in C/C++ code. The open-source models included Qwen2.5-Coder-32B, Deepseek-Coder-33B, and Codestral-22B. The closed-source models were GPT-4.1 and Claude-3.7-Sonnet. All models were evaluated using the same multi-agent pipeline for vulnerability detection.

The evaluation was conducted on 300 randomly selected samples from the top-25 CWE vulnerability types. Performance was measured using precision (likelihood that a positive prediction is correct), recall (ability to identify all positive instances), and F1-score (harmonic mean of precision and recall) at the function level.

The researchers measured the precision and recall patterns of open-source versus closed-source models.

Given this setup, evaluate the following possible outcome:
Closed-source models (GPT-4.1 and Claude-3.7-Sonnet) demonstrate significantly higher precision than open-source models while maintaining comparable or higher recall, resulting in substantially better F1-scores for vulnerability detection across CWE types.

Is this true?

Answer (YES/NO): NO